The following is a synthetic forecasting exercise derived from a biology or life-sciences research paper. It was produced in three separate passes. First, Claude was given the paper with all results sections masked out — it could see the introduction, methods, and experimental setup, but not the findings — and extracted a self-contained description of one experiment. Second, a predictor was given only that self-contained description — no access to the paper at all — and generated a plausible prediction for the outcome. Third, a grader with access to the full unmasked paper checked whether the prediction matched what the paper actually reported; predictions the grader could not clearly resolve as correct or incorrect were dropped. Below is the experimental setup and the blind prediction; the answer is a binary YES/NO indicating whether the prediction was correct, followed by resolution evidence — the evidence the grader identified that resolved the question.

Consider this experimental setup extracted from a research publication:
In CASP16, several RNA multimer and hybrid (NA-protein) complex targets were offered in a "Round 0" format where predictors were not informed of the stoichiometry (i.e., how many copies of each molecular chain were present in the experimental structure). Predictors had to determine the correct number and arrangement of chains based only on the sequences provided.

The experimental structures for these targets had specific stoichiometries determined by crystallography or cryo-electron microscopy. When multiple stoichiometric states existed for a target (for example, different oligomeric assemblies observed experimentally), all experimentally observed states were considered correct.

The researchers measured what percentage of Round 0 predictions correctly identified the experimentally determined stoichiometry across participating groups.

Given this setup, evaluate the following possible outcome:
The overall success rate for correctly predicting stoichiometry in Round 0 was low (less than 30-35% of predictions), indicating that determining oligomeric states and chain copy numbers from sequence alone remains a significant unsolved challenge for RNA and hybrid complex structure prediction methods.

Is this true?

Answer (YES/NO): NO